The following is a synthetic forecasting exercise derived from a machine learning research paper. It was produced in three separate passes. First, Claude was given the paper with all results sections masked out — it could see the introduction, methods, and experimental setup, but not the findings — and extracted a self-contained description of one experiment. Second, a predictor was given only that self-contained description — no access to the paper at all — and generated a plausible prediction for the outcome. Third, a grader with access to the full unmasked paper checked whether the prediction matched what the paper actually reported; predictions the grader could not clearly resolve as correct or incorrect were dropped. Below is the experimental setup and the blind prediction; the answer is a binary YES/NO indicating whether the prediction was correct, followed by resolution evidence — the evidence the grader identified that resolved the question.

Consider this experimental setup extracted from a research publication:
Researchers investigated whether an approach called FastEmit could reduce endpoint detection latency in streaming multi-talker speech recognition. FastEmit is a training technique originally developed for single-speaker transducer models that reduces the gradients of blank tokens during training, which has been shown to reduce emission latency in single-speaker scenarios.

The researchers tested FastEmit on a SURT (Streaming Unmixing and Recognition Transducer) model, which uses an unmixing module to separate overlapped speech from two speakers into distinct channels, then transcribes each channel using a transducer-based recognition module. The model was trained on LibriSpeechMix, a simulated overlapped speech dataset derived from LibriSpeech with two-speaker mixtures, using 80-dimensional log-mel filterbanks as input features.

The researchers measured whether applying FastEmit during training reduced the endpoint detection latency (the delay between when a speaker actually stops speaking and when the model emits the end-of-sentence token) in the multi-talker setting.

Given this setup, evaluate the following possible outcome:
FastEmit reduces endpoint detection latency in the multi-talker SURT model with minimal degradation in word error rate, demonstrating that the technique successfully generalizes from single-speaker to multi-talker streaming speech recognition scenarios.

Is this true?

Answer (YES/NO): NO